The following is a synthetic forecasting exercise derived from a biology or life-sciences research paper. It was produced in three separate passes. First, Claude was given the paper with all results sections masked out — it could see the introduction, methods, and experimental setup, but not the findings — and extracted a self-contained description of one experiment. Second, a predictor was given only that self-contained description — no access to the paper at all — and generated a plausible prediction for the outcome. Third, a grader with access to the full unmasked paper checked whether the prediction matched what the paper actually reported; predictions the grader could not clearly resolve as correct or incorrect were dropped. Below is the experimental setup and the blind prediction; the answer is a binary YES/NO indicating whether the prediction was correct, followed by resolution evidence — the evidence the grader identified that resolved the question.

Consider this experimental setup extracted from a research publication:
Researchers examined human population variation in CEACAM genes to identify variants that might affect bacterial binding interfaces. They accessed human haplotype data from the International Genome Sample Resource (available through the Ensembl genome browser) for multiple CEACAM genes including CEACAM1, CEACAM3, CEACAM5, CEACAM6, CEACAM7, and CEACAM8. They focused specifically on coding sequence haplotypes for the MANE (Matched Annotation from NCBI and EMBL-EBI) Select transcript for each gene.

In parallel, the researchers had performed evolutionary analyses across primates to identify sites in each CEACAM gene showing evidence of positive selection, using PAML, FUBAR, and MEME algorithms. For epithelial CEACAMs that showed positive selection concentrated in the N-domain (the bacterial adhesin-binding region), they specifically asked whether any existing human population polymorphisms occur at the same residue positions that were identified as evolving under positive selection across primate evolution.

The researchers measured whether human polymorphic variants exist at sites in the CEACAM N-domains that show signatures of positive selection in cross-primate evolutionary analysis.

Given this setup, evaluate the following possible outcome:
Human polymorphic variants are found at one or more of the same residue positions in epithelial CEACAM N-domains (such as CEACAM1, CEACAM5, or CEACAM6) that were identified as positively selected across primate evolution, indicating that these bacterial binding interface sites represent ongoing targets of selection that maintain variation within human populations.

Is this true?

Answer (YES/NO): YES